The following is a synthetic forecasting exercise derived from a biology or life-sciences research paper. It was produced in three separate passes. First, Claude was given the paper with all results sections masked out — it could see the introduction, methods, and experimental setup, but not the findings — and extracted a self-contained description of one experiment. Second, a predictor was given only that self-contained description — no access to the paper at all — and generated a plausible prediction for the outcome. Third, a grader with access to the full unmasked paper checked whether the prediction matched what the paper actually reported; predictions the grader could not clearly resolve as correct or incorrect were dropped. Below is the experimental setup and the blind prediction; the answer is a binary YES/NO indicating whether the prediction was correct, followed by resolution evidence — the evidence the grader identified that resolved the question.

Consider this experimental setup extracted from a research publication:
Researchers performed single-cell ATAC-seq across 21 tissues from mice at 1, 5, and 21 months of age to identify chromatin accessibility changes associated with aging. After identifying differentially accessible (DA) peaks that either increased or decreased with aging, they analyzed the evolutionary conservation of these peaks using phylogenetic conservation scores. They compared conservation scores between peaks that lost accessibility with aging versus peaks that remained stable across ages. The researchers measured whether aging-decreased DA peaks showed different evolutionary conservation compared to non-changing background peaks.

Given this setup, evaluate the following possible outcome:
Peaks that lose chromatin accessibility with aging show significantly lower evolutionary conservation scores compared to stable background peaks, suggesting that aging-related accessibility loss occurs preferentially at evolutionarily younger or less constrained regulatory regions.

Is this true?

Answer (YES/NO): NO